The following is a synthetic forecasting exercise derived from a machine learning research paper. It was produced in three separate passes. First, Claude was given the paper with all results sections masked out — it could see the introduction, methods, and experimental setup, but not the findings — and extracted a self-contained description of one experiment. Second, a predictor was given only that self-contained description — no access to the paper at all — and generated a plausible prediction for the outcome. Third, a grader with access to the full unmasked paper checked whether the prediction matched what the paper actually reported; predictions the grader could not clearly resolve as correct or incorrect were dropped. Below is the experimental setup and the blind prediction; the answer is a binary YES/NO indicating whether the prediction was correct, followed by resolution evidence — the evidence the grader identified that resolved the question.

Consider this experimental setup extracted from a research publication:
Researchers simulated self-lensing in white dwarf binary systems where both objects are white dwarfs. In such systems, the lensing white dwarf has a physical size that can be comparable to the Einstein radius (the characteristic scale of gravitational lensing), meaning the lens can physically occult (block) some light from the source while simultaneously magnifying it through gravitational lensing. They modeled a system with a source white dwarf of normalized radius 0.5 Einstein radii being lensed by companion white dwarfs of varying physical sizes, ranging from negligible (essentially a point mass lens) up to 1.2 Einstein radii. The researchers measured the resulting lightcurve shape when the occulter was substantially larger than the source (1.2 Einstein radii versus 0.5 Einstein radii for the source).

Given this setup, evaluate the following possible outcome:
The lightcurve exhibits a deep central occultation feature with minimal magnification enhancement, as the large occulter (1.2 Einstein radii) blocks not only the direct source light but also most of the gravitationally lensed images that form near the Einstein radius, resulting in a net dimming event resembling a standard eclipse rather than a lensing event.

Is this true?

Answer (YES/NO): YES